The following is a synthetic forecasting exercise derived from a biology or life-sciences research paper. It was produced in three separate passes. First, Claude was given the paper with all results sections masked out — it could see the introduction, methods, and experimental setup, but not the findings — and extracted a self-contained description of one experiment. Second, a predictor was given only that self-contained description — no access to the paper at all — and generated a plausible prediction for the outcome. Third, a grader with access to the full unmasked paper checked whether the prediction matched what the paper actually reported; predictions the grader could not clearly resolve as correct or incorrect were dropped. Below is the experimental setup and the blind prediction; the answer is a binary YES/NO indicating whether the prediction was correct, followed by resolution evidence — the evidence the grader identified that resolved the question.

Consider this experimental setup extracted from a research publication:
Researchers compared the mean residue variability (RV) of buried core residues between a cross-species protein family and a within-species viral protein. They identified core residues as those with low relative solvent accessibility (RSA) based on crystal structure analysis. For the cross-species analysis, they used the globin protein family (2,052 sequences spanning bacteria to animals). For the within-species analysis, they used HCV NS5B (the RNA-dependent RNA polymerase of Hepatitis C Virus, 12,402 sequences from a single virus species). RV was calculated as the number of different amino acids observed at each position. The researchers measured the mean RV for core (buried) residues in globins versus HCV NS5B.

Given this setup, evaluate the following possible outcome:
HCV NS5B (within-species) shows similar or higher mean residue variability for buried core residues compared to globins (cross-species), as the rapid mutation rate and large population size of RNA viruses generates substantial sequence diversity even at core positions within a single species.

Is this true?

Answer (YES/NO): NO